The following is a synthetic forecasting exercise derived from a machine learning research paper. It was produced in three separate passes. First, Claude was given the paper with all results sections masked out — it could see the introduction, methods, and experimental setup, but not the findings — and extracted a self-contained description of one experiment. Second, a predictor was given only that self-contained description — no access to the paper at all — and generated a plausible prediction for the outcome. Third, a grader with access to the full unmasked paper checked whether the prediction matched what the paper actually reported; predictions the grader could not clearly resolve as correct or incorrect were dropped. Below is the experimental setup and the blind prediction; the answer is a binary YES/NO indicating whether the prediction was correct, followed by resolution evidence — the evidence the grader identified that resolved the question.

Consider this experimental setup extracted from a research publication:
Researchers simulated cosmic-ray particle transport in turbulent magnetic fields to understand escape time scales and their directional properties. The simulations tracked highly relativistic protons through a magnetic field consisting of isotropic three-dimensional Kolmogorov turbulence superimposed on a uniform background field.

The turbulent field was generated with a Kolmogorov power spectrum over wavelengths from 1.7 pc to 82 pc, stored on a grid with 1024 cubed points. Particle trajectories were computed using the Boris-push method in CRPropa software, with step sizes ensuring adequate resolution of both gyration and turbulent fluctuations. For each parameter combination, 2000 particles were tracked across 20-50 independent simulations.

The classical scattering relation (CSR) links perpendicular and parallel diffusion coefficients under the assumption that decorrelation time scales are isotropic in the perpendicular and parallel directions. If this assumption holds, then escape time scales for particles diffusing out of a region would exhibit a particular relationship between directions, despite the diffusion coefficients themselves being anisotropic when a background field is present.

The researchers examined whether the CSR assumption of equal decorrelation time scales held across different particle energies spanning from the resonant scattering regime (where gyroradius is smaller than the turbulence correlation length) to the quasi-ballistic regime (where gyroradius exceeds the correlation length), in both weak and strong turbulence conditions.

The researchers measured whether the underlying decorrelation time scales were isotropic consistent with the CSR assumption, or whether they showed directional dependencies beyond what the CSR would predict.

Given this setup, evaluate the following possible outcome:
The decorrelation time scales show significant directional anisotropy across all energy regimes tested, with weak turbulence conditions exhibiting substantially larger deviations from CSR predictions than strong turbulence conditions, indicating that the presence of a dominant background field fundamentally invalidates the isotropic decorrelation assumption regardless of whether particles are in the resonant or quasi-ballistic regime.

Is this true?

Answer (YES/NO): NO